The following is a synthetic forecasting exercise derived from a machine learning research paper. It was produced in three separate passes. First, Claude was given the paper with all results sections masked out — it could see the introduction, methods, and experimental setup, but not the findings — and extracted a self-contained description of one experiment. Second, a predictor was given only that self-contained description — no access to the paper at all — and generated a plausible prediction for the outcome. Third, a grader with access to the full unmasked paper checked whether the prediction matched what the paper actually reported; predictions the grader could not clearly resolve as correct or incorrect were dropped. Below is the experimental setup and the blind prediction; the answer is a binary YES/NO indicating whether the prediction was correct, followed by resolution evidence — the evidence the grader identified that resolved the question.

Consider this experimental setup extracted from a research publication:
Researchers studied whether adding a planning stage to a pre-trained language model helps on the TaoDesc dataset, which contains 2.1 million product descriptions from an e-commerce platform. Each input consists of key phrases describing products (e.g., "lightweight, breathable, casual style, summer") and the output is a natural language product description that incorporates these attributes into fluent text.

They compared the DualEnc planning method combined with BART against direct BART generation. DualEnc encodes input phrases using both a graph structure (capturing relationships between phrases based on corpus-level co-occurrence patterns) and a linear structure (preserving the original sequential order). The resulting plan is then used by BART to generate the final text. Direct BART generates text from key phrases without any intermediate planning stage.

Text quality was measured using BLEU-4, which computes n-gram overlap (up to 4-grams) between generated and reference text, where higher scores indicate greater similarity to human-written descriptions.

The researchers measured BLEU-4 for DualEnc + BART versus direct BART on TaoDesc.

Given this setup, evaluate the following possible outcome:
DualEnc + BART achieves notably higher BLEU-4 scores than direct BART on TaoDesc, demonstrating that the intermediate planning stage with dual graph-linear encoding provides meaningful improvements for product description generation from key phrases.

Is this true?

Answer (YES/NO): NO